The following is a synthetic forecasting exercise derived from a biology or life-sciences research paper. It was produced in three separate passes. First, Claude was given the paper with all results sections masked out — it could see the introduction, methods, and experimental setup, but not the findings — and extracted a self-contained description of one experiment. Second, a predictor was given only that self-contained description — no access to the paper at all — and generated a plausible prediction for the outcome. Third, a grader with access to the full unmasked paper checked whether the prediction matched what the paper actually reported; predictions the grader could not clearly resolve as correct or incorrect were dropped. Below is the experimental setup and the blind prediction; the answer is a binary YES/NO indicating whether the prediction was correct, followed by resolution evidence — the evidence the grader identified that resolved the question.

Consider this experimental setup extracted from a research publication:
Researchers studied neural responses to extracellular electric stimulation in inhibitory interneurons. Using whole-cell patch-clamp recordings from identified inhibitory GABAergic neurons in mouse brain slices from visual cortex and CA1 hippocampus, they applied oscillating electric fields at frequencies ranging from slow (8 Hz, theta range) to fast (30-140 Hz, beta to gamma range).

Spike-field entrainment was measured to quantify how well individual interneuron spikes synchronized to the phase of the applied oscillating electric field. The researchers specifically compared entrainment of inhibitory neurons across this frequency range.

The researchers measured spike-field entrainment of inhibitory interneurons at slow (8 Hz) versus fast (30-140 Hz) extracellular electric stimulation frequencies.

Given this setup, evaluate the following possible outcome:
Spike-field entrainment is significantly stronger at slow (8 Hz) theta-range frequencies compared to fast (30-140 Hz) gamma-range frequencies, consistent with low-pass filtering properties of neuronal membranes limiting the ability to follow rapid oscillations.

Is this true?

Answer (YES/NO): NO